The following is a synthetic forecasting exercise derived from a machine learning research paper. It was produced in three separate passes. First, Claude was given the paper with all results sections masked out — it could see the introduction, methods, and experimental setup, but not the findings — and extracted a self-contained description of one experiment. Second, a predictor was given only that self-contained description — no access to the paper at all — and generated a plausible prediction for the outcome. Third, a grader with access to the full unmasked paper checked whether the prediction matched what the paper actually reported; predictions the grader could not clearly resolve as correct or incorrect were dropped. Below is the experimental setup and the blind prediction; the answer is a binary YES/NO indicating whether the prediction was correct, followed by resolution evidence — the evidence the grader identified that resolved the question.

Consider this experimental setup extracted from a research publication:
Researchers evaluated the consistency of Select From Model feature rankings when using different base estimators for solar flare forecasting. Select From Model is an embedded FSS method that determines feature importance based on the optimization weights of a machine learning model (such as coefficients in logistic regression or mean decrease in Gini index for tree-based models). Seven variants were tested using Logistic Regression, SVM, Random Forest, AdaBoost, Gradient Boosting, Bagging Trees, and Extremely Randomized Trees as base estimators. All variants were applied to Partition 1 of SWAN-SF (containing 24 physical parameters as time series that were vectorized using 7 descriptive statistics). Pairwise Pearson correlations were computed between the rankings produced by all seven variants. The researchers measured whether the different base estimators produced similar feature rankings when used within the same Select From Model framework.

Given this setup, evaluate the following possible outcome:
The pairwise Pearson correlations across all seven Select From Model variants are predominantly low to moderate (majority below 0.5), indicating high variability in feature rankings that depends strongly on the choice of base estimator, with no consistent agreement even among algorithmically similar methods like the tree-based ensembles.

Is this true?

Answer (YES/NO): NO